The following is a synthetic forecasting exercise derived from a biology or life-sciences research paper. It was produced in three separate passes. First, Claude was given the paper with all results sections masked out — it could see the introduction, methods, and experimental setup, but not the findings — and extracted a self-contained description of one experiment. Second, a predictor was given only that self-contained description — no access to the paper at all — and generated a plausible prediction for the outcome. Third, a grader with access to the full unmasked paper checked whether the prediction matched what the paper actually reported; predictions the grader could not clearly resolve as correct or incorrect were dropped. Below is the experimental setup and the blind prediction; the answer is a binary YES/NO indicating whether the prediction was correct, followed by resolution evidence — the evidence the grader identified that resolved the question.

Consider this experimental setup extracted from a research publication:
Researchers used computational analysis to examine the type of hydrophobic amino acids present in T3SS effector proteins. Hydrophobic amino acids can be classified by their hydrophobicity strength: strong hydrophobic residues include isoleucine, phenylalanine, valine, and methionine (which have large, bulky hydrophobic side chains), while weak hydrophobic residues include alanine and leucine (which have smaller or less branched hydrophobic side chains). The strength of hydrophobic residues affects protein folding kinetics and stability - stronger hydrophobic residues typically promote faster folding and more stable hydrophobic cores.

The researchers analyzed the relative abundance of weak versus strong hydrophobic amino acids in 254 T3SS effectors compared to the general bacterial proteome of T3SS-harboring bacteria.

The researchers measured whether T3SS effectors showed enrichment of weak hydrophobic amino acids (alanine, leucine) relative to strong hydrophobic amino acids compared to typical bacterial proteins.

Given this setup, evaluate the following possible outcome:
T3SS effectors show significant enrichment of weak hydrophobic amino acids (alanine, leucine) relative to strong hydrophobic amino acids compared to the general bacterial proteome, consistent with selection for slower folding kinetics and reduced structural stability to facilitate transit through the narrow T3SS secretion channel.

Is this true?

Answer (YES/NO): YES